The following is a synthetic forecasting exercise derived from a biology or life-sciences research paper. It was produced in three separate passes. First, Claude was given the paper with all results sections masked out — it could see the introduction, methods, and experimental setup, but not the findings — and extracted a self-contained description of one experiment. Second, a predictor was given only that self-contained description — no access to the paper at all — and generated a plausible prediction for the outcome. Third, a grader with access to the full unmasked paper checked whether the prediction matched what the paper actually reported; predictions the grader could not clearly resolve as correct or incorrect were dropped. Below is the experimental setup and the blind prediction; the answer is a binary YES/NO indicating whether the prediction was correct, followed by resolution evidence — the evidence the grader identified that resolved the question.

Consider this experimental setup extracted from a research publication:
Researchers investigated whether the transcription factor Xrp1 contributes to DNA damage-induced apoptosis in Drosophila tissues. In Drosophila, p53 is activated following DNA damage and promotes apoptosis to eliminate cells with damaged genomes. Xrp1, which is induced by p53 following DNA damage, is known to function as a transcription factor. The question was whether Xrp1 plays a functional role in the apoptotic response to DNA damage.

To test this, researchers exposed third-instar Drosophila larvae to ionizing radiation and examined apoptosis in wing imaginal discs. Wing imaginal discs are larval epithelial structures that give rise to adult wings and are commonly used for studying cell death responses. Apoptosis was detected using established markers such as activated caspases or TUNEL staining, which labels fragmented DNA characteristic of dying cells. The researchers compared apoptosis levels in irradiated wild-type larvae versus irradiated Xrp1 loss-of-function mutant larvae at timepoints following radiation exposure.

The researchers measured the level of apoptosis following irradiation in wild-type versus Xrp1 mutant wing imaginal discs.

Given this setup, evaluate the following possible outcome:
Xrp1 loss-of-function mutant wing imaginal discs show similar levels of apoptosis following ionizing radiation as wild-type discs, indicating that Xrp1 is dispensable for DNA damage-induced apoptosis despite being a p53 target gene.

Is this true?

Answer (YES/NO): NO